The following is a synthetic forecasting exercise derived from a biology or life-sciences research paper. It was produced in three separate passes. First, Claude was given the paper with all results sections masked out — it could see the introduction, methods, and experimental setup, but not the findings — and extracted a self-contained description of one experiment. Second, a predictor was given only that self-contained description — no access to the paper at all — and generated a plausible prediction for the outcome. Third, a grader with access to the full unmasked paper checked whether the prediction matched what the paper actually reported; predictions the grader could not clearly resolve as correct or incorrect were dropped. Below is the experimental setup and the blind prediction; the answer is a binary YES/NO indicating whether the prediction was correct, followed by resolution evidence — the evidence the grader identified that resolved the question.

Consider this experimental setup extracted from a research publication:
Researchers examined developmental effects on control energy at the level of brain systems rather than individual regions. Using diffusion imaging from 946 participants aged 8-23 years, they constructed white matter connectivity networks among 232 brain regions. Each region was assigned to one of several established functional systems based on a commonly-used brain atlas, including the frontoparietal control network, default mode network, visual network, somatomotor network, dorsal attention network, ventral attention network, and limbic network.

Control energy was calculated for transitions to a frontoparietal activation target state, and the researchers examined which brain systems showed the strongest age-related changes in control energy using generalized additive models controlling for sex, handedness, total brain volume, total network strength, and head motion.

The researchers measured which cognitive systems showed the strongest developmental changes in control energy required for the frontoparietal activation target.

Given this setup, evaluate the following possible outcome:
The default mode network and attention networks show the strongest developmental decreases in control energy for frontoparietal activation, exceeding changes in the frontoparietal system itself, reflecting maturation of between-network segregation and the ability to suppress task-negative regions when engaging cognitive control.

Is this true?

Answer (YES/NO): NO